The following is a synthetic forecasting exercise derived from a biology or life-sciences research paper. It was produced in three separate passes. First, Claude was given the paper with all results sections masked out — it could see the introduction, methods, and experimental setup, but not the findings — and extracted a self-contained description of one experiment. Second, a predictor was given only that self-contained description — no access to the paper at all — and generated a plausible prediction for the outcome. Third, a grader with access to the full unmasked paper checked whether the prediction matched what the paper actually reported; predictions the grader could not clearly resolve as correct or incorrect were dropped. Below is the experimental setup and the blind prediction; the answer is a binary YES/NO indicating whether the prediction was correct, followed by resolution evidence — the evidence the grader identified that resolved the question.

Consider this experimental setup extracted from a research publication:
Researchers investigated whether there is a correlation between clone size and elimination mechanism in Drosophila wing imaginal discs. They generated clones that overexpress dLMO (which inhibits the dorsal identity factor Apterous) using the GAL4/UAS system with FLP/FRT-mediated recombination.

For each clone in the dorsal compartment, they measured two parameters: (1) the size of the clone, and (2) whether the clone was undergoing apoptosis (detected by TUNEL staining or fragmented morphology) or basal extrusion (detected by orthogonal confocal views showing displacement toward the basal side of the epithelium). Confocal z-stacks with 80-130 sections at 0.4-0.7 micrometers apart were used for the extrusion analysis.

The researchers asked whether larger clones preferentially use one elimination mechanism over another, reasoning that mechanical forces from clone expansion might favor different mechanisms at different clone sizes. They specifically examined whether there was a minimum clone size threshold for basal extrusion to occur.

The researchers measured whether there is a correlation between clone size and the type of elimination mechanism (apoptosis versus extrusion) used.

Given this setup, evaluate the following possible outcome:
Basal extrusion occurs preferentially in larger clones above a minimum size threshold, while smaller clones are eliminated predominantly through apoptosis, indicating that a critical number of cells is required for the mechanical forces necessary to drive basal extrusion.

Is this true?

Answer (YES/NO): NO